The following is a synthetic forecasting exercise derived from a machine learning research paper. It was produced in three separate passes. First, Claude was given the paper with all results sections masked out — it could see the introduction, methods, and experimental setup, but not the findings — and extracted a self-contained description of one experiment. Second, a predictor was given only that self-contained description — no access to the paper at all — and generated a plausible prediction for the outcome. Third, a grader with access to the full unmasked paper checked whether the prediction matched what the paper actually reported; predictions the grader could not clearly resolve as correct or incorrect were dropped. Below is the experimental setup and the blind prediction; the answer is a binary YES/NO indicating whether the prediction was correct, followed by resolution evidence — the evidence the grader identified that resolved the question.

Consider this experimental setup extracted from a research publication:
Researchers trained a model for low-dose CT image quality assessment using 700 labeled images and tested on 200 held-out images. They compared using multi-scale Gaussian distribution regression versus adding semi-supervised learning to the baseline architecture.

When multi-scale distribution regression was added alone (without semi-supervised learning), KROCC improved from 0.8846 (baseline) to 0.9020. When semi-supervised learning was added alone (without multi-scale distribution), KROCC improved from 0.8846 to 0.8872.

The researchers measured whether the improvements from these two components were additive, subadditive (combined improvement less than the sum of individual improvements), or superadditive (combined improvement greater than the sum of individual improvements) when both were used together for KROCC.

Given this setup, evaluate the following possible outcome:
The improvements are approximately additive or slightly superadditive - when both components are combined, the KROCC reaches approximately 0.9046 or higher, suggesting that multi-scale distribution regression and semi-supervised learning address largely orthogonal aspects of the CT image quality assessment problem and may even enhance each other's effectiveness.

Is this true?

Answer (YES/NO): YES